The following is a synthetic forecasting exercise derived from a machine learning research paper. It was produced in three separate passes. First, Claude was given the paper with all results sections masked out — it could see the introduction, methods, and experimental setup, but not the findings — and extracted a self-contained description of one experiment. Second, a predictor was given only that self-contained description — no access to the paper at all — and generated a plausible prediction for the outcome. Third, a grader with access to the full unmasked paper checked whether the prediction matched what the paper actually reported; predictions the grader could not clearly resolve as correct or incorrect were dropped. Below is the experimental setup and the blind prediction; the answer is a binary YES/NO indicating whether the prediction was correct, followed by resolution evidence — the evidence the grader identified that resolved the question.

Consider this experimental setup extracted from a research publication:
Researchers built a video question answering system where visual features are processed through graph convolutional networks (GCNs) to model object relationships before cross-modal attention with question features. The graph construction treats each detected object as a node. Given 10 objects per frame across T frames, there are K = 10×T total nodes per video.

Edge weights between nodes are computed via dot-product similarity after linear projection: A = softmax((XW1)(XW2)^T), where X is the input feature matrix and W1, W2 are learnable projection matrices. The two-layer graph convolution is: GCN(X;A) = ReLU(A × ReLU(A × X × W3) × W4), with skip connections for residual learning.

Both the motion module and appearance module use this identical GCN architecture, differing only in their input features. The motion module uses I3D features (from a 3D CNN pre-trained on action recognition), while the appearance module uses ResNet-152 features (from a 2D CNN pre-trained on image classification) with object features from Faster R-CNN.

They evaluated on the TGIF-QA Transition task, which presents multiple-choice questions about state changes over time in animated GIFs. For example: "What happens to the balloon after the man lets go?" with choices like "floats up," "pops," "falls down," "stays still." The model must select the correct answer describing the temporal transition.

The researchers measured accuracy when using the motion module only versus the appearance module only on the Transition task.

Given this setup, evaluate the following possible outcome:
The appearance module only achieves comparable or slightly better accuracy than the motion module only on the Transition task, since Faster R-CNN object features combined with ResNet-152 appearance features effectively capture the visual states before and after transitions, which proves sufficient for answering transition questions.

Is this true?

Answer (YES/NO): YES